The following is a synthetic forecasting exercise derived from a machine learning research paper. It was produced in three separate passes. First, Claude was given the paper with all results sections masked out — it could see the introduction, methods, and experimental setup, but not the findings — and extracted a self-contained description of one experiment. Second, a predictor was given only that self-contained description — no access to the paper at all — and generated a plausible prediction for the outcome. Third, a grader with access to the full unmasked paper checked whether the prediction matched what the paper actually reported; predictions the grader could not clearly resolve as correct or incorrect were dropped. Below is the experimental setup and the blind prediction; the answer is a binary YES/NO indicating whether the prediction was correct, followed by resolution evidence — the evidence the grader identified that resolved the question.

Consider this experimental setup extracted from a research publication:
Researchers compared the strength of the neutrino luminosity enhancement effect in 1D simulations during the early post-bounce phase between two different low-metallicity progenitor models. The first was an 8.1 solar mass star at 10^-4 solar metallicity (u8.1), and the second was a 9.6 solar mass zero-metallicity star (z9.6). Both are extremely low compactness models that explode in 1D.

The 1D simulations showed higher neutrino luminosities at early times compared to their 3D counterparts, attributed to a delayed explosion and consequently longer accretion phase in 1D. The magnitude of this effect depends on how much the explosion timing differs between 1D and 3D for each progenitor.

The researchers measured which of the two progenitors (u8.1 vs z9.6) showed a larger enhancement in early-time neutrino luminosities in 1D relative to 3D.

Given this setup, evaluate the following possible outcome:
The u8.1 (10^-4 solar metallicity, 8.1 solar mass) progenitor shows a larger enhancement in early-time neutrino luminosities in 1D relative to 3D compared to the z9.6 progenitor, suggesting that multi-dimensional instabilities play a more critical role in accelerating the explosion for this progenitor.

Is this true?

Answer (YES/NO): YES